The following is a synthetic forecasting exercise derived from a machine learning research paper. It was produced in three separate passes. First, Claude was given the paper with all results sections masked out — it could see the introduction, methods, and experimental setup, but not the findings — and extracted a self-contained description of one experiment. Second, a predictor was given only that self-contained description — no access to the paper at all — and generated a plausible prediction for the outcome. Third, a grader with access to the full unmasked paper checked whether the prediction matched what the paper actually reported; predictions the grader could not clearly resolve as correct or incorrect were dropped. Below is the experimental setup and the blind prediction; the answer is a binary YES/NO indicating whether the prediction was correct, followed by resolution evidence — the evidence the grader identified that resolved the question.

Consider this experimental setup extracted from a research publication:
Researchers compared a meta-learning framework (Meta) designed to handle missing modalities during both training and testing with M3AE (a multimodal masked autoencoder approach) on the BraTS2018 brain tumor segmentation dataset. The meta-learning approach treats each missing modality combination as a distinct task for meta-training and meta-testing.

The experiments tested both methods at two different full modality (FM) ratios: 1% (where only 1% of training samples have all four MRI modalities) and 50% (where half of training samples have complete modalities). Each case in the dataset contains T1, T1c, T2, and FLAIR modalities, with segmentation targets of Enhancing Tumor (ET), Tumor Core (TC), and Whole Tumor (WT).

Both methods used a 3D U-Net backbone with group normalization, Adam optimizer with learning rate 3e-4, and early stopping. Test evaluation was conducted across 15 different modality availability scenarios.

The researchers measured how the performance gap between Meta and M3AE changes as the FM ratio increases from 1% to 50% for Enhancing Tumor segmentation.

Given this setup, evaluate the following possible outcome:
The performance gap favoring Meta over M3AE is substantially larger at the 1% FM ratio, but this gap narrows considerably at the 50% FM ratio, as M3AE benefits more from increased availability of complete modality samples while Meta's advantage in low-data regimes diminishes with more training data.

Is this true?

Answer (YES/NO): NO